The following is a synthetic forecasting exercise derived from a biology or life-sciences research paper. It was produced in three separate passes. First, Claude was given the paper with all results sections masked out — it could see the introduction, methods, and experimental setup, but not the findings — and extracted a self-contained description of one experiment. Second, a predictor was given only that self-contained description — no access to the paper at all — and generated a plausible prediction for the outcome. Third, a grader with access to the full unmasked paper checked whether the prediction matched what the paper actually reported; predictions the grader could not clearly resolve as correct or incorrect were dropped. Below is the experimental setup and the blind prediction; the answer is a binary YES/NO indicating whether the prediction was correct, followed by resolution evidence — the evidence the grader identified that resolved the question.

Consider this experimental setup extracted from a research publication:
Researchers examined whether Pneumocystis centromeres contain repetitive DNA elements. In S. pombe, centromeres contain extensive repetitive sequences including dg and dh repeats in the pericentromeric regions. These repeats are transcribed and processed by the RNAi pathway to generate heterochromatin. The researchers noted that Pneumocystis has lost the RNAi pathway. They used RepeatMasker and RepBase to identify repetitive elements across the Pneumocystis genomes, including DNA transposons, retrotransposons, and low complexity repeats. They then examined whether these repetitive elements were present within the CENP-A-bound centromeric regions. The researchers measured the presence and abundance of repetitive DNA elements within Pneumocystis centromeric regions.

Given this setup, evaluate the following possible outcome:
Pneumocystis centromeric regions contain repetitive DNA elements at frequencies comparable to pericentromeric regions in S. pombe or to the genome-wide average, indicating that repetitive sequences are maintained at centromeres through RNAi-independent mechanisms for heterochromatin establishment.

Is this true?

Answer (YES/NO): NO